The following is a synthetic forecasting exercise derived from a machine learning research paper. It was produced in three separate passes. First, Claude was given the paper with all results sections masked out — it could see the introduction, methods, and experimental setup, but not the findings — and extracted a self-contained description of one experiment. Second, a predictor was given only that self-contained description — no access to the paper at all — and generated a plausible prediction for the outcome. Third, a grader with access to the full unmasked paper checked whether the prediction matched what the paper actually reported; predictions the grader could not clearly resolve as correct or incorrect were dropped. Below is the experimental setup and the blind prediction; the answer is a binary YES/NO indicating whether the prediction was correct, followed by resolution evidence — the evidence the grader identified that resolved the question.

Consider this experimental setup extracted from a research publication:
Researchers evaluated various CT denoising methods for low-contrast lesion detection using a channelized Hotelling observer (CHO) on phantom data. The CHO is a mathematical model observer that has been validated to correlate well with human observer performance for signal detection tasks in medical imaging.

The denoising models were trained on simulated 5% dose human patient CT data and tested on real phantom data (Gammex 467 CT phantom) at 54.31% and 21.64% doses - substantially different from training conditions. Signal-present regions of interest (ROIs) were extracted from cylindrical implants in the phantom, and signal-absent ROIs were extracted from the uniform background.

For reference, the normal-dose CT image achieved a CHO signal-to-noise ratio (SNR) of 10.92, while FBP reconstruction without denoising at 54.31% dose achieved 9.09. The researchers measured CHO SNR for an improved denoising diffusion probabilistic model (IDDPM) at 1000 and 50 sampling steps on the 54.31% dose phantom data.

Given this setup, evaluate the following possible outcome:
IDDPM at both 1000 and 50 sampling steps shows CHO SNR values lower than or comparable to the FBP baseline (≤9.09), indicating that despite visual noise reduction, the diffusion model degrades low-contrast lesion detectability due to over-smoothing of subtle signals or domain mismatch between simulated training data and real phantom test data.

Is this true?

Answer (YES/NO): YES